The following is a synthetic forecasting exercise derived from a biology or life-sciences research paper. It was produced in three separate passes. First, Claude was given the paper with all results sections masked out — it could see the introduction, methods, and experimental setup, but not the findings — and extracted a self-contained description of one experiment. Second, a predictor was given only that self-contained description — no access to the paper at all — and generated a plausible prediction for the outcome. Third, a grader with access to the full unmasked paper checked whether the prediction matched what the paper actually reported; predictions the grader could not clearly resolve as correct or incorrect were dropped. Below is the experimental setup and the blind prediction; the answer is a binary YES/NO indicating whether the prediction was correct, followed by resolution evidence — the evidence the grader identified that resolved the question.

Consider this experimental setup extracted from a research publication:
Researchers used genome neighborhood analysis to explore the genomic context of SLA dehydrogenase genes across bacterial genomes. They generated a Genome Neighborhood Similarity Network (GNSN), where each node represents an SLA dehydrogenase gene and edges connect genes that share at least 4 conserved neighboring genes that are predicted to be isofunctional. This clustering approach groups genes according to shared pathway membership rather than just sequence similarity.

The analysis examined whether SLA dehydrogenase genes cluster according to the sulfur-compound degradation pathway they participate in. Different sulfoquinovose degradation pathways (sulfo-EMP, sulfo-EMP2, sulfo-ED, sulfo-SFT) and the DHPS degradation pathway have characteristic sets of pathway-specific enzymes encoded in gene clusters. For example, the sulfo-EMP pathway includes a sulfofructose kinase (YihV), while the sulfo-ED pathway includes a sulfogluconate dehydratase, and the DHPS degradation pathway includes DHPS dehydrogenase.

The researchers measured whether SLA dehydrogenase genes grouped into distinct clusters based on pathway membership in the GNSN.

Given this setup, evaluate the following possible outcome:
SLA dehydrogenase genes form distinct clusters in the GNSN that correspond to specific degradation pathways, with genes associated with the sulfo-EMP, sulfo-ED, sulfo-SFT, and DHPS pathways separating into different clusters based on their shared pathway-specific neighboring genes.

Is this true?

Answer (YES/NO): YES